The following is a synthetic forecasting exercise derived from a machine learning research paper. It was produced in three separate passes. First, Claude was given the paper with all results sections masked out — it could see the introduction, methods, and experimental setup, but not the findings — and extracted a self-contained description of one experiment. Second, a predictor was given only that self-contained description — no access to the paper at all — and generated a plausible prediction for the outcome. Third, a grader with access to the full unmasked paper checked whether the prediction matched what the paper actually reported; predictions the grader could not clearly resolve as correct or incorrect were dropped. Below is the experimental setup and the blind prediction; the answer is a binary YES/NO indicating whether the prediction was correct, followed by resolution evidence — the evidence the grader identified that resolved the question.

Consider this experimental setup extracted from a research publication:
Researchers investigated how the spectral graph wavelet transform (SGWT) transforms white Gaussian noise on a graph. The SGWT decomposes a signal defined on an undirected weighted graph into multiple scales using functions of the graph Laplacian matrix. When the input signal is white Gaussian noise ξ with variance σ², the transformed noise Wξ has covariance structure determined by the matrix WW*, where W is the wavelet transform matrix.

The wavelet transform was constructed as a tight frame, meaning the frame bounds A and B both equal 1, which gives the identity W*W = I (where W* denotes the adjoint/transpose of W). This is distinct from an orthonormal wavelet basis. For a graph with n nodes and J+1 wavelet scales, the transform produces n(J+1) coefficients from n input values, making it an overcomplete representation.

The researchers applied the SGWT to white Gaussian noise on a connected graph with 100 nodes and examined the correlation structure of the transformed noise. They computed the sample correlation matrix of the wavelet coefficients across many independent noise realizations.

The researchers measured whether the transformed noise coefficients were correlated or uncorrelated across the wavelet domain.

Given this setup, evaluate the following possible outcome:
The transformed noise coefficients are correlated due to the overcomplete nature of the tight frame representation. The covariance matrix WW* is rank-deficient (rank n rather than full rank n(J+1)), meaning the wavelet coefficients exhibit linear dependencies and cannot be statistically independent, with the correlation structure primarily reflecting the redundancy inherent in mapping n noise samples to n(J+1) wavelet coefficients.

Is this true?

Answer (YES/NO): NO